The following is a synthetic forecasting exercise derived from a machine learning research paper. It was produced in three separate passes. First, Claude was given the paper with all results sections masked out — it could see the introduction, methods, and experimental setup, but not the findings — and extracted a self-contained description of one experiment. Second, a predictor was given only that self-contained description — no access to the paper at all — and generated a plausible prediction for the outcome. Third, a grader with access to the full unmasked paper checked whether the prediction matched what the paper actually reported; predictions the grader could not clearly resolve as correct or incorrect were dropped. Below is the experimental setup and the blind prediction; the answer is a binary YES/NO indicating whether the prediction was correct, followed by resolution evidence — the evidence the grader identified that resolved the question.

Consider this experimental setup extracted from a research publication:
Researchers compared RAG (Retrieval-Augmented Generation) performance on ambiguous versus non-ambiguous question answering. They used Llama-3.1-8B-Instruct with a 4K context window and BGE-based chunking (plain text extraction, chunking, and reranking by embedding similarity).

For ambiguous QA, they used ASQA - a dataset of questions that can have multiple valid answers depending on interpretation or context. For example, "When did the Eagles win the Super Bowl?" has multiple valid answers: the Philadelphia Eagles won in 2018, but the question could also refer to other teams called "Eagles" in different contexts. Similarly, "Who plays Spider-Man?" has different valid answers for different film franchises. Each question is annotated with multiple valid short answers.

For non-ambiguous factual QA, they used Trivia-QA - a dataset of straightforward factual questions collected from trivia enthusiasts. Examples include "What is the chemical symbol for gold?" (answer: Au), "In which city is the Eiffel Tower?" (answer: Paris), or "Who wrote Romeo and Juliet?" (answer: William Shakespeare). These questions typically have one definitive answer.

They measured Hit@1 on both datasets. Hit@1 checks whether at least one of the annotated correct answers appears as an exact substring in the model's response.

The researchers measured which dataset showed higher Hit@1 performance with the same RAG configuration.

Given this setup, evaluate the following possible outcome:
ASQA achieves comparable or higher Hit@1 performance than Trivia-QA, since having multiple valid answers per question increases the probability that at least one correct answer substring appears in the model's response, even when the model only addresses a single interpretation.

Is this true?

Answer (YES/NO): NO